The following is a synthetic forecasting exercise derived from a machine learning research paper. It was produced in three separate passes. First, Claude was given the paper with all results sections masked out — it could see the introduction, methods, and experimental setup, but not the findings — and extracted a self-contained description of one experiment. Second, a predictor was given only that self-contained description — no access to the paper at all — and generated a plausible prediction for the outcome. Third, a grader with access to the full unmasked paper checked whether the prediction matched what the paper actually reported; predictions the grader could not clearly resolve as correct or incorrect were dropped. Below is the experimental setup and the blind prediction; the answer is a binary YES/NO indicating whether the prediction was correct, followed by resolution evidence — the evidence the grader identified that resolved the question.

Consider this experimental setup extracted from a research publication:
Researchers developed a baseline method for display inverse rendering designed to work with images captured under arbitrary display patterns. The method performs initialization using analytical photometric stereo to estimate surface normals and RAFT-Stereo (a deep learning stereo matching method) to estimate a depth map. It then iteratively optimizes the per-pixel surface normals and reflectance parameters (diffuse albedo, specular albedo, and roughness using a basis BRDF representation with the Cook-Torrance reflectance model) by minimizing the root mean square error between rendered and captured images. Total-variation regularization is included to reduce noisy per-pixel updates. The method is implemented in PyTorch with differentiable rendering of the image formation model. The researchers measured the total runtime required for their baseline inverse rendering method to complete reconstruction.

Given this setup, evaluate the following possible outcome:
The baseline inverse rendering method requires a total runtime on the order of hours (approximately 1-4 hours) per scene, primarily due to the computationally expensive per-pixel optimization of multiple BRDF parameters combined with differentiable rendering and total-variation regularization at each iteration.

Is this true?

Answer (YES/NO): NO